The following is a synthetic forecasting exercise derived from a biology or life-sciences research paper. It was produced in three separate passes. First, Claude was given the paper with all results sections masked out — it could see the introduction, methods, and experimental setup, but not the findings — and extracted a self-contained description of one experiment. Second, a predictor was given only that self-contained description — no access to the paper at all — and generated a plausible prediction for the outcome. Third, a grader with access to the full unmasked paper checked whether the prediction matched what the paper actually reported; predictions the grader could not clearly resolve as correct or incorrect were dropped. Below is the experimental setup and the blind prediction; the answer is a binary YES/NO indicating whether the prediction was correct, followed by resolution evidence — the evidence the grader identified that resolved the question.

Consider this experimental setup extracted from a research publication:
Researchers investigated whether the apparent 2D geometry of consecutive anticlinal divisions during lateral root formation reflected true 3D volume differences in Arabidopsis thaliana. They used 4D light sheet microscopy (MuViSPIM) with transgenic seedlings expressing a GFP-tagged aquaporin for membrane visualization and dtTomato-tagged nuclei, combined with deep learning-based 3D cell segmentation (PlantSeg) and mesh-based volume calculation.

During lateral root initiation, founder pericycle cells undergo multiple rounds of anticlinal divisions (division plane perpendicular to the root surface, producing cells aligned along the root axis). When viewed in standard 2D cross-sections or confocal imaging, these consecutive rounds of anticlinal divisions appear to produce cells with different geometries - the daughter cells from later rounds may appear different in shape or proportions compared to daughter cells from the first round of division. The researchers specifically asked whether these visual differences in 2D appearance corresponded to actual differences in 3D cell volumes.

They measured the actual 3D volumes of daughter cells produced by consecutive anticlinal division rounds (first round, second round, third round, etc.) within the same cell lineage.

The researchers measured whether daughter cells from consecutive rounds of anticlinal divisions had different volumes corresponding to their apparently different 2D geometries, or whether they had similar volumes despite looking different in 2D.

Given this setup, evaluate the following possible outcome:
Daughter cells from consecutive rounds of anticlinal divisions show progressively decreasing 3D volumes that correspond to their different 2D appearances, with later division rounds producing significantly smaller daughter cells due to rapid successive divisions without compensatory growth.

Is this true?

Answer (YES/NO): NO